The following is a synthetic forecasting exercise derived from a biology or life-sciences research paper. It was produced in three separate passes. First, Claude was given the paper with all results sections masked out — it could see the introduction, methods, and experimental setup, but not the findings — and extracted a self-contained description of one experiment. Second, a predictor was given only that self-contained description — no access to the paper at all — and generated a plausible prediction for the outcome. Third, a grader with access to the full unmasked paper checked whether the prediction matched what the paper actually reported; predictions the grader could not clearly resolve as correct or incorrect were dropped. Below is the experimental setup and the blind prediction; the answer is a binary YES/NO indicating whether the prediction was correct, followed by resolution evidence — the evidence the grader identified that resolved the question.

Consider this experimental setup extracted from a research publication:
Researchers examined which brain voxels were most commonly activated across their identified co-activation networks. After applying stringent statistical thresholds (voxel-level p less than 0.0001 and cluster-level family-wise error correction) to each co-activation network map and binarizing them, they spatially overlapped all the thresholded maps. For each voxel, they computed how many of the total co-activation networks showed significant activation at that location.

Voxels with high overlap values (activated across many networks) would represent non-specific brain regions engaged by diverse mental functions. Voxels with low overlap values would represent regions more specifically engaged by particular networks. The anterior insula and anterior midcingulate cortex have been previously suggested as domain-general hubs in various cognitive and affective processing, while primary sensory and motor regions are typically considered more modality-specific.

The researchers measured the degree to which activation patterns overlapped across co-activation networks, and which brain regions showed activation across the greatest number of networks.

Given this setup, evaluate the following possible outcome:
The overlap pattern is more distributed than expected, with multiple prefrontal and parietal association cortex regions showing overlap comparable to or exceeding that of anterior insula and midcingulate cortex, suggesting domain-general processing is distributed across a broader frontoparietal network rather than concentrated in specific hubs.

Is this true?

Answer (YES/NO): NO